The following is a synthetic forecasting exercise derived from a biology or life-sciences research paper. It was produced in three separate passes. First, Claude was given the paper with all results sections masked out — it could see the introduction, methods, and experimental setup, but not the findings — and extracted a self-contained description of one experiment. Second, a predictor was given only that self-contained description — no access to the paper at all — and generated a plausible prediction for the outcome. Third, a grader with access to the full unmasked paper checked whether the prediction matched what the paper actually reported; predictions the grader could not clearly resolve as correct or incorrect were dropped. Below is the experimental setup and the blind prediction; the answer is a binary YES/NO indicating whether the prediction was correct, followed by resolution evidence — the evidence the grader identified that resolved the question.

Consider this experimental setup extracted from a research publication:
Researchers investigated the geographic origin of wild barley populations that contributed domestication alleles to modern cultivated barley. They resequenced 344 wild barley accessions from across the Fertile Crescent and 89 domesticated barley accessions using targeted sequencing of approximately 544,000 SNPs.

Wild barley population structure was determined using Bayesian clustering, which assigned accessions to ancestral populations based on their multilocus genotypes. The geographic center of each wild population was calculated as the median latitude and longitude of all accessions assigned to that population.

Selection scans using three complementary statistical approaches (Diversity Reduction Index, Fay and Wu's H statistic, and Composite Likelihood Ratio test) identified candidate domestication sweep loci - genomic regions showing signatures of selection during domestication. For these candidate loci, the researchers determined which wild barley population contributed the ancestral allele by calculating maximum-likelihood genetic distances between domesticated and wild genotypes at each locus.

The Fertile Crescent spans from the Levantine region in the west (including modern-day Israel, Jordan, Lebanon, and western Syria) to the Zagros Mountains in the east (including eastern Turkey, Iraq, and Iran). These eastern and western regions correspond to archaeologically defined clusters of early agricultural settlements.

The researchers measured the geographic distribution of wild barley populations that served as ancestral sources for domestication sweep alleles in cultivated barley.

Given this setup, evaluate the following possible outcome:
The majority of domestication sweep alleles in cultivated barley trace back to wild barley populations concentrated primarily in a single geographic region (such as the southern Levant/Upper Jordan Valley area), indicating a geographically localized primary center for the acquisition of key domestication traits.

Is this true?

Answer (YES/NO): NO